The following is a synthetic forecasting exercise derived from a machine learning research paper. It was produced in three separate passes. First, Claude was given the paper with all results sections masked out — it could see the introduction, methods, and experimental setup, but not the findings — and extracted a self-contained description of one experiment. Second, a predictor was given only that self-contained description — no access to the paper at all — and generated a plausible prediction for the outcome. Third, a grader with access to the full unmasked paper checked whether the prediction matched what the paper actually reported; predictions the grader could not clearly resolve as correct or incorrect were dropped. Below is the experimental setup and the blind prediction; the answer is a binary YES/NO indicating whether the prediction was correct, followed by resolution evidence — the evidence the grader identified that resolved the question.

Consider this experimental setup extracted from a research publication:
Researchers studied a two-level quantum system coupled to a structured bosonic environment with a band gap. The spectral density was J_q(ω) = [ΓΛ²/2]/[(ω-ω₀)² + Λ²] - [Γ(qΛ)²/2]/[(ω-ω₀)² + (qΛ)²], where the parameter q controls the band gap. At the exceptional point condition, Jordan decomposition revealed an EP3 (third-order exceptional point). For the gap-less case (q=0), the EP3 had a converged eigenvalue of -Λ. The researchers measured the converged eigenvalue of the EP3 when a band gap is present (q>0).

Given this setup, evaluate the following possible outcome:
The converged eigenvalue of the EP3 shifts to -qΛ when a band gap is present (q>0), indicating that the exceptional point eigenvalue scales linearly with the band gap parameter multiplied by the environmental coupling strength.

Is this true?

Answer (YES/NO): NO